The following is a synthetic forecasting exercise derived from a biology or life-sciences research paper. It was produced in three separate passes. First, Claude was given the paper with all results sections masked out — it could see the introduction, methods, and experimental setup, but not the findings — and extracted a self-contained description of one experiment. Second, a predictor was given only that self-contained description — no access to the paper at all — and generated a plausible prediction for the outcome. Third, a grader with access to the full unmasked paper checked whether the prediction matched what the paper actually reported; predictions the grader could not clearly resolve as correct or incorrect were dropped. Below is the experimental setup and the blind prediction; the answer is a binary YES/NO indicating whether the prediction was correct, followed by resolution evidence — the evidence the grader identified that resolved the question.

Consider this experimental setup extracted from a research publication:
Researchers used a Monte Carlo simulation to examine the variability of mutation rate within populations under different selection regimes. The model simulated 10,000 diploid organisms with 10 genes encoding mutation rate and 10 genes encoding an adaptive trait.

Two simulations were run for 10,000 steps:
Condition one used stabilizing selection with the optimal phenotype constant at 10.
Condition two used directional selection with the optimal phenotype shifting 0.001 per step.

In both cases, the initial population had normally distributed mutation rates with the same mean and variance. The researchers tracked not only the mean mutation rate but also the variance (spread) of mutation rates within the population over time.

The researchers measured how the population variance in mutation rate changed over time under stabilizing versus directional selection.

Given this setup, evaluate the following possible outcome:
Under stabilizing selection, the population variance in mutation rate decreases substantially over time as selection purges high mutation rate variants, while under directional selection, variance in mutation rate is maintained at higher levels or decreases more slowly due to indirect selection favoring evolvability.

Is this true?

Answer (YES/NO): YES